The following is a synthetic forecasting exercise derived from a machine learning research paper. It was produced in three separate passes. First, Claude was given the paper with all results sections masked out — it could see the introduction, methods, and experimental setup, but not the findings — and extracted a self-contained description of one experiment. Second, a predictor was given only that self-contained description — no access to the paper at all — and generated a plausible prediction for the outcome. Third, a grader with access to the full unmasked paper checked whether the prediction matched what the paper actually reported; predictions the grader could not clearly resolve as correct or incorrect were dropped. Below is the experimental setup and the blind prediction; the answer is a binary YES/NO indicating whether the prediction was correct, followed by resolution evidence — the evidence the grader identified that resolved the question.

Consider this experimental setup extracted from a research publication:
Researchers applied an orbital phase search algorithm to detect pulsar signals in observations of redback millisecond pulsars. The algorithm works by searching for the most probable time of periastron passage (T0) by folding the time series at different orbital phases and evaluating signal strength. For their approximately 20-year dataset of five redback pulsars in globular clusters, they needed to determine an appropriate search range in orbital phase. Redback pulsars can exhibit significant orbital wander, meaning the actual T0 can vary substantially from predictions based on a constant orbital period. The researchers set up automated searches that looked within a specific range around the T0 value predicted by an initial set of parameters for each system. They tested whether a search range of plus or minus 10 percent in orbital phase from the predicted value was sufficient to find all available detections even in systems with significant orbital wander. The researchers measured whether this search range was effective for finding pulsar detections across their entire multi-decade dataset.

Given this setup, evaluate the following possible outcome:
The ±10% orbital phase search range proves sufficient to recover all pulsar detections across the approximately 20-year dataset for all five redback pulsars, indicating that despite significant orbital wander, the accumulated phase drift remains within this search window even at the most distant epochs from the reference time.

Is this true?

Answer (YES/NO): YES